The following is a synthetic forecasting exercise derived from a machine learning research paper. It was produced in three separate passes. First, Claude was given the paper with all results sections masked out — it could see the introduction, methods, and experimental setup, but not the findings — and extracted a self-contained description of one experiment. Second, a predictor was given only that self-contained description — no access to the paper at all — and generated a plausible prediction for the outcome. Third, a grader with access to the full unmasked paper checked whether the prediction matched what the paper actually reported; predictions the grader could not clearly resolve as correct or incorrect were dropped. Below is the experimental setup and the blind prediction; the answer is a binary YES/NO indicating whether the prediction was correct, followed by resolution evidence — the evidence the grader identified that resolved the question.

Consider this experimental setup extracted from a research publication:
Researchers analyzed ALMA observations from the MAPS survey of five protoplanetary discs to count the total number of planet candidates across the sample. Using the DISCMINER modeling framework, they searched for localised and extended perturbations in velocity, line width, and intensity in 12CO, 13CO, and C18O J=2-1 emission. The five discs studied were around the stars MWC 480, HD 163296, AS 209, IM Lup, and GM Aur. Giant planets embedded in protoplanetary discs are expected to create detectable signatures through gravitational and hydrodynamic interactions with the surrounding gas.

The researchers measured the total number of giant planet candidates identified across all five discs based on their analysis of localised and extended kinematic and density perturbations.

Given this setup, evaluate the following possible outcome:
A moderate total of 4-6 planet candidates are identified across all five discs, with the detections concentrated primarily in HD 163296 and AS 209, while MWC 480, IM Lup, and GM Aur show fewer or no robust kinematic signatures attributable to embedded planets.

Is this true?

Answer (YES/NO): NO